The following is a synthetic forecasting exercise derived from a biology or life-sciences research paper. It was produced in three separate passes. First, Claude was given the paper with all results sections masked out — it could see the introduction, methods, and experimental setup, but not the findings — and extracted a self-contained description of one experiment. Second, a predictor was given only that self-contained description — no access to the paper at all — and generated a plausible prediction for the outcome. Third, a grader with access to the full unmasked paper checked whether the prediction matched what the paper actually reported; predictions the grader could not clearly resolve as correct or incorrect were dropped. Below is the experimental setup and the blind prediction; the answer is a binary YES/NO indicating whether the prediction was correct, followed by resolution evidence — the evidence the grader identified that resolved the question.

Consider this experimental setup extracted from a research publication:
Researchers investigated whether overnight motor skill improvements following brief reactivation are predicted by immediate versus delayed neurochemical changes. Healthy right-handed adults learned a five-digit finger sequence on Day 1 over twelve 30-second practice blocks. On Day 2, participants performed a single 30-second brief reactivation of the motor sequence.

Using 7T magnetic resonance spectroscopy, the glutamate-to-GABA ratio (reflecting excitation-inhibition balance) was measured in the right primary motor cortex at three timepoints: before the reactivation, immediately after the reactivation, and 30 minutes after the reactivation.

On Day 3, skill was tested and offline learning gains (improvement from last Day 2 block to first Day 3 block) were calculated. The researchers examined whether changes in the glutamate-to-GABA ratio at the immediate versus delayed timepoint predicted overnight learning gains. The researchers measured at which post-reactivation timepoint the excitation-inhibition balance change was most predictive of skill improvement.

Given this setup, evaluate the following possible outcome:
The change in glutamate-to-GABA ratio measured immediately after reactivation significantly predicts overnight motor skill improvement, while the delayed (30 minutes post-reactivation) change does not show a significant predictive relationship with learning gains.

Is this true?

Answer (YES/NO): YES